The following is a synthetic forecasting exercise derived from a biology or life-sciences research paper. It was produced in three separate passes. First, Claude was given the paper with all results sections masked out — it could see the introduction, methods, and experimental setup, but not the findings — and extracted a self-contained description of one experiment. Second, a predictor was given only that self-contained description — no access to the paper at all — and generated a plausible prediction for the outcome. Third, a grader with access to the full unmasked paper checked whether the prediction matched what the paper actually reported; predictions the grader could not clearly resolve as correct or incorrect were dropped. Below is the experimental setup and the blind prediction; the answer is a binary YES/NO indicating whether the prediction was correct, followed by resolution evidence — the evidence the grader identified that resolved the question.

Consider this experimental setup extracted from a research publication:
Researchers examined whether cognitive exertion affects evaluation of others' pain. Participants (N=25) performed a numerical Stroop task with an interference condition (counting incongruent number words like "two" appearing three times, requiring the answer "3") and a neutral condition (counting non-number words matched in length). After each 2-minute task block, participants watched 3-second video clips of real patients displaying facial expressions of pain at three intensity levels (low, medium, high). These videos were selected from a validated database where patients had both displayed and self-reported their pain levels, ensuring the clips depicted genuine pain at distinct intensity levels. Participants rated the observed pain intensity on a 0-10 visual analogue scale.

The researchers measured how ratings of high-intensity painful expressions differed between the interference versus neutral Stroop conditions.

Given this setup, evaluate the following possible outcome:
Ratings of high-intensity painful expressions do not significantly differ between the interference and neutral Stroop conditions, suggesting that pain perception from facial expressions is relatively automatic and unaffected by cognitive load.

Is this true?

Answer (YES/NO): NO